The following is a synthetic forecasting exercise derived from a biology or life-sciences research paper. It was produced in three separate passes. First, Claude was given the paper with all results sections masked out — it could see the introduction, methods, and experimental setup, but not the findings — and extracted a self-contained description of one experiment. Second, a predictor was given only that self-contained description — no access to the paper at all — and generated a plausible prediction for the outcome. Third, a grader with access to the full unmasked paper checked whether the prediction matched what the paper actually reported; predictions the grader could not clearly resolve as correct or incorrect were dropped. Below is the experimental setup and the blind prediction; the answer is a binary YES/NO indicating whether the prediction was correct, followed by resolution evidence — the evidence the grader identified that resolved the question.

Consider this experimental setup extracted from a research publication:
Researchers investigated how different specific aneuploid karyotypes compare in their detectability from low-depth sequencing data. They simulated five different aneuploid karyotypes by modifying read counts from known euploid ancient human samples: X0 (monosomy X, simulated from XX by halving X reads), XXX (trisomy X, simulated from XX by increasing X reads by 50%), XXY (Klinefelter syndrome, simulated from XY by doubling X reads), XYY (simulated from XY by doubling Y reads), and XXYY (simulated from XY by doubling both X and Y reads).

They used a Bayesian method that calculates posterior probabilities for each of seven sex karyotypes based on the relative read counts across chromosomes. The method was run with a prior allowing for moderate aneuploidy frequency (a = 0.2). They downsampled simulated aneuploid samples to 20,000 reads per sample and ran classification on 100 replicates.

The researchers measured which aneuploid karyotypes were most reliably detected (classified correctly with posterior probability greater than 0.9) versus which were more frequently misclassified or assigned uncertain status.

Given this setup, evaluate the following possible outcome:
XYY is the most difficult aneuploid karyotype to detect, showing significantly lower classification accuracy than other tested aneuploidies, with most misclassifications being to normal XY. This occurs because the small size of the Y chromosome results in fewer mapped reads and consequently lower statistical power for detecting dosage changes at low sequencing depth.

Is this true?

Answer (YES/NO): NO